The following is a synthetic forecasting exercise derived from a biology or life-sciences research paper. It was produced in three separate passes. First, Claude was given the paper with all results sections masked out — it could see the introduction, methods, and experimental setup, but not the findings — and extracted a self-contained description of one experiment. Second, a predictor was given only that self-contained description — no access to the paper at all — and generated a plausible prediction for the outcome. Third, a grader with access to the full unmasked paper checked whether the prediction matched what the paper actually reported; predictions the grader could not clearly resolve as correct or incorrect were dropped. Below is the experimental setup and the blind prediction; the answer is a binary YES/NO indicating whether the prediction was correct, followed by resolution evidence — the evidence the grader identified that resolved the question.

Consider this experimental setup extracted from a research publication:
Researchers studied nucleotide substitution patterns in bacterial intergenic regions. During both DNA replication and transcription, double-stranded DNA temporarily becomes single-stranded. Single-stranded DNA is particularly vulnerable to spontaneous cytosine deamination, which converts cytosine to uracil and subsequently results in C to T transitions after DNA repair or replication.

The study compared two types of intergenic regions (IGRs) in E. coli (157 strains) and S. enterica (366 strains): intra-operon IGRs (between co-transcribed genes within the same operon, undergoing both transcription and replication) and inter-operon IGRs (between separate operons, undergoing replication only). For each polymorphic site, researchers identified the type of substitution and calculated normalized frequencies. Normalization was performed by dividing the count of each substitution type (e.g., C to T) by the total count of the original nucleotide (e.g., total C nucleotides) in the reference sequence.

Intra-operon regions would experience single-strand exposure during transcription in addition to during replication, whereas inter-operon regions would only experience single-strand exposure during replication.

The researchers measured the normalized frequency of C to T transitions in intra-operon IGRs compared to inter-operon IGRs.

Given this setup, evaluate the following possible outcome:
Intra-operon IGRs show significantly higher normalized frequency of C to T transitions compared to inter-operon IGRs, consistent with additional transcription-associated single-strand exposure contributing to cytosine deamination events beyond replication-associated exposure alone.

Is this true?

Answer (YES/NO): NO